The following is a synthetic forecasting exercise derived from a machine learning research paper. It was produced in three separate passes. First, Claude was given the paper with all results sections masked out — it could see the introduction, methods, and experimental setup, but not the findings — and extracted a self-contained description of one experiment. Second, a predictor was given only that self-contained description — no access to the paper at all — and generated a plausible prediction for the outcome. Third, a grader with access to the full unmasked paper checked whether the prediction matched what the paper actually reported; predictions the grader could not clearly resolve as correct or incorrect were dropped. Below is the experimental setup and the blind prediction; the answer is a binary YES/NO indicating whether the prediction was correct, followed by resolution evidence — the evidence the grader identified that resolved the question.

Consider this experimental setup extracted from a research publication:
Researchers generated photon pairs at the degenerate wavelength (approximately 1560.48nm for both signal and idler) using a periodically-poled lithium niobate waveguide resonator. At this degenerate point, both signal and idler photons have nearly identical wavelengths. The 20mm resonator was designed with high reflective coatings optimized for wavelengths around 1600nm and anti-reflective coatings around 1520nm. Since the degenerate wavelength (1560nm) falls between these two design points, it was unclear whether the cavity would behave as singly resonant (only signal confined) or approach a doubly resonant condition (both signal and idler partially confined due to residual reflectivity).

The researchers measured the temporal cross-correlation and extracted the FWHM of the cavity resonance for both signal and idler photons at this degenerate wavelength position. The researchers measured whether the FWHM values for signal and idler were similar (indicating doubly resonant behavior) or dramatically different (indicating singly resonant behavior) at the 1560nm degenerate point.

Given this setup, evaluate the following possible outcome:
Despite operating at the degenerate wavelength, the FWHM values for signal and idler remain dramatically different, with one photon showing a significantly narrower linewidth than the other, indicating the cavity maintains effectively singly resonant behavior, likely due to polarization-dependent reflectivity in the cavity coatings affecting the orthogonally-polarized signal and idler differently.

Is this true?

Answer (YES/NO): NO